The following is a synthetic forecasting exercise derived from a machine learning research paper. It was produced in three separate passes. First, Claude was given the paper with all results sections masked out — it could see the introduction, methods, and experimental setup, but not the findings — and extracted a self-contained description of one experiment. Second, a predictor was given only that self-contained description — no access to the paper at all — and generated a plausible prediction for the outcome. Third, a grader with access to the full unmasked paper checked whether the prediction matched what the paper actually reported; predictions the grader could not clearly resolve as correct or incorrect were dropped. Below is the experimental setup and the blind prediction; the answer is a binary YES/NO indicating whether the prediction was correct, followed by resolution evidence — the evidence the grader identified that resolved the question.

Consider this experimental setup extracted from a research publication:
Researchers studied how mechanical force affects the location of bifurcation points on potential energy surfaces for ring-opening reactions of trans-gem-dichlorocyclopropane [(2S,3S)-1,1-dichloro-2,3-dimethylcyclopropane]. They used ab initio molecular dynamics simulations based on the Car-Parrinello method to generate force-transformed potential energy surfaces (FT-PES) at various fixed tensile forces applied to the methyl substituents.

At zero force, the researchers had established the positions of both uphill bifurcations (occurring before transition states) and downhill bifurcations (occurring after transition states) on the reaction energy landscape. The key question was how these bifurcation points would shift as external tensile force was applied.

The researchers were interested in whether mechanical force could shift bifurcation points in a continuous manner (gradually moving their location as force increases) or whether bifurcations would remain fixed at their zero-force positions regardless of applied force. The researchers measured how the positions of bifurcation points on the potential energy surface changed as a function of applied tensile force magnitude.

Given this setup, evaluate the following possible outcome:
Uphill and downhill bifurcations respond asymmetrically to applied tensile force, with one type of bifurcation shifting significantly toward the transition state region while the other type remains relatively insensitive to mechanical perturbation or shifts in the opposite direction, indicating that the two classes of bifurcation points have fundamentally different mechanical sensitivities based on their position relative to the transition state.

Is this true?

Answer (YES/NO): NO